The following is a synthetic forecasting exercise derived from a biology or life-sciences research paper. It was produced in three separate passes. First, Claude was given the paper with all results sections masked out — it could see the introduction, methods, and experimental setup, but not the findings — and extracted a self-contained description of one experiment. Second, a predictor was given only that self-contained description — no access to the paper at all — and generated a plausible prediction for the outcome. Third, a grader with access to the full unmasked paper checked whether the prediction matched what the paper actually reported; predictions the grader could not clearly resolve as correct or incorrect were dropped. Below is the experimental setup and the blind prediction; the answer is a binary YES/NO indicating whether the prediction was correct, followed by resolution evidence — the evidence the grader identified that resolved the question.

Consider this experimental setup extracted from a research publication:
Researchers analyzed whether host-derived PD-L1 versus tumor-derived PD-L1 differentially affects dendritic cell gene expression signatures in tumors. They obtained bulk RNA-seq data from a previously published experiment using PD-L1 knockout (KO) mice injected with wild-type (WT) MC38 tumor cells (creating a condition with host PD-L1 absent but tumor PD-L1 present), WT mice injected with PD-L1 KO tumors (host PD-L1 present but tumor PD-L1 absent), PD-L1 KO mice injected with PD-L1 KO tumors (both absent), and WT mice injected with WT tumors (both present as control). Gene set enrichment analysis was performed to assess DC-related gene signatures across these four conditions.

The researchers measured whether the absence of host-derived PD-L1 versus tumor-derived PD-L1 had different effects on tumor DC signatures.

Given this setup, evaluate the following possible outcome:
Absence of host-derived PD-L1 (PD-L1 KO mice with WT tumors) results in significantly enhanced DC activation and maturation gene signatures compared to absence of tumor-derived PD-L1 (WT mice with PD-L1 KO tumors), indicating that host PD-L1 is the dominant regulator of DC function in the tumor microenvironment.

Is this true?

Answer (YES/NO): YES